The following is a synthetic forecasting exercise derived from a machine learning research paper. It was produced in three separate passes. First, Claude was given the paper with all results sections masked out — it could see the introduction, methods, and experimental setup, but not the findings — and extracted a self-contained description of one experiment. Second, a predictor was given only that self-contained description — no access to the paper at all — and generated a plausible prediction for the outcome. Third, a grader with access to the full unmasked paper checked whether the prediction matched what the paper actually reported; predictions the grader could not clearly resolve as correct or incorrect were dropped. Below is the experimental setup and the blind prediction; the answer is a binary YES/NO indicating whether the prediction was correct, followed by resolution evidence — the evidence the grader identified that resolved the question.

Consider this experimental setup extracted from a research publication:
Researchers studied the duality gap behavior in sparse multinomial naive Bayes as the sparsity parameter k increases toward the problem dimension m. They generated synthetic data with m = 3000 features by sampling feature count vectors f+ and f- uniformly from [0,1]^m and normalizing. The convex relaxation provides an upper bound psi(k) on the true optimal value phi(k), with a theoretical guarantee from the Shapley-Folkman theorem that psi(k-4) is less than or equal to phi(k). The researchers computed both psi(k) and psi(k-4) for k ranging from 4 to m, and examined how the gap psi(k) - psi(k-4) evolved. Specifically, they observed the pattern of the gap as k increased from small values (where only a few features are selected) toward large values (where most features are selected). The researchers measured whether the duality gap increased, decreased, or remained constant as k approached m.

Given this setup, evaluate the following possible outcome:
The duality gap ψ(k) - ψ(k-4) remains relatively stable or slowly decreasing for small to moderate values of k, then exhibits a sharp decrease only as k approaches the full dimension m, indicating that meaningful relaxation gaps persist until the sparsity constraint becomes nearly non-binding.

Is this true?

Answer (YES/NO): NO